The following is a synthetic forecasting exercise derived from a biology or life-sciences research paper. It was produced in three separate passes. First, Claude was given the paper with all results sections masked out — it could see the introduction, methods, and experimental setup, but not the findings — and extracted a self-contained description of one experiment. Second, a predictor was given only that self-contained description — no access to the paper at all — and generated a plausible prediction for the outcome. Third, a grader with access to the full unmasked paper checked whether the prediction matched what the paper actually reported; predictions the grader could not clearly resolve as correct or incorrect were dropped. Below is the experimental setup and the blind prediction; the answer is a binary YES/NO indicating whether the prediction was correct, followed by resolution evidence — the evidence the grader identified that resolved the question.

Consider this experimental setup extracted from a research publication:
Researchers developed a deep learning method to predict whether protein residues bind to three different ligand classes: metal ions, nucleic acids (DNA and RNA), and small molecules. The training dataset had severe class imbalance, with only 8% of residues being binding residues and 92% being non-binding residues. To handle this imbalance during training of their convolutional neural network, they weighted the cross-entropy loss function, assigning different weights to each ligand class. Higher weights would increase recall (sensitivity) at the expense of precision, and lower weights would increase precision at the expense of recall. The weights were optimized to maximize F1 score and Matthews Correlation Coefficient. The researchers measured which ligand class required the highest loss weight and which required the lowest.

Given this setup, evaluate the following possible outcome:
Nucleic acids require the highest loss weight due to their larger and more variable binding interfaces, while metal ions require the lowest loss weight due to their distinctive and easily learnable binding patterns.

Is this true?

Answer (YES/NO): NO